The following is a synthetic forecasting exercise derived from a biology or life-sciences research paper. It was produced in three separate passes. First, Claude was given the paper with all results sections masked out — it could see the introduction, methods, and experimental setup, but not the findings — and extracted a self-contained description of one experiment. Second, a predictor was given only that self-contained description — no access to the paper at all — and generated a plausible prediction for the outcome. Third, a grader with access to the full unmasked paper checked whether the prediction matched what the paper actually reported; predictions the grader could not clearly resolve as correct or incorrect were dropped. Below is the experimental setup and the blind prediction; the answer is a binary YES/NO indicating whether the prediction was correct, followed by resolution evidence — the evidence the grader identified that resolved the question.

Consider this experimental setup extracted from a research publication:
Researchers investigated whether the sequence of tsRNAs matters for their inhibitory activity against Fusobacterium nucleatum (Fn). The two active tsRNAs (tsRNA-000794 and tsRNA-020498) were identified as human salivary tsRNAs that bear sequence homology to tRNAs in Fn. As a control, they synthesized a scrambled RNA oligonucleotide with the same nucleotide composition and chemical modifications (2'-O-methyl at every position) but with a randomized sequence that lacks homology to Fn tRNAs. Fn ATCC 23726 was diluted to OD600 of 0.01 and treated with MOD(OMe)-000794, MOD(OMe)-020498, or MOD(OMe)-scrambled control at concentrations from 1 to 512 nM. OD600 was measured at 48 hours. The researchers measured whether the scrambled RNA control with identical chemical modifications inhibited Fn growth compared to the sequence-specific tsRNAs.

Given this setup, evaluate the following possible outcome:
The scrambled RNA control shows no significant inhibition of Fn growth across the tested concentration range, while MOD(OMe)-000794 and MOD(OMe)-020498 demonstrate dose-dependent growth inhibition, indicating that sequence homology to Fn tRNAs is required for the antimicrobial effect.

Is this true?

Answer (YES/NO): YES